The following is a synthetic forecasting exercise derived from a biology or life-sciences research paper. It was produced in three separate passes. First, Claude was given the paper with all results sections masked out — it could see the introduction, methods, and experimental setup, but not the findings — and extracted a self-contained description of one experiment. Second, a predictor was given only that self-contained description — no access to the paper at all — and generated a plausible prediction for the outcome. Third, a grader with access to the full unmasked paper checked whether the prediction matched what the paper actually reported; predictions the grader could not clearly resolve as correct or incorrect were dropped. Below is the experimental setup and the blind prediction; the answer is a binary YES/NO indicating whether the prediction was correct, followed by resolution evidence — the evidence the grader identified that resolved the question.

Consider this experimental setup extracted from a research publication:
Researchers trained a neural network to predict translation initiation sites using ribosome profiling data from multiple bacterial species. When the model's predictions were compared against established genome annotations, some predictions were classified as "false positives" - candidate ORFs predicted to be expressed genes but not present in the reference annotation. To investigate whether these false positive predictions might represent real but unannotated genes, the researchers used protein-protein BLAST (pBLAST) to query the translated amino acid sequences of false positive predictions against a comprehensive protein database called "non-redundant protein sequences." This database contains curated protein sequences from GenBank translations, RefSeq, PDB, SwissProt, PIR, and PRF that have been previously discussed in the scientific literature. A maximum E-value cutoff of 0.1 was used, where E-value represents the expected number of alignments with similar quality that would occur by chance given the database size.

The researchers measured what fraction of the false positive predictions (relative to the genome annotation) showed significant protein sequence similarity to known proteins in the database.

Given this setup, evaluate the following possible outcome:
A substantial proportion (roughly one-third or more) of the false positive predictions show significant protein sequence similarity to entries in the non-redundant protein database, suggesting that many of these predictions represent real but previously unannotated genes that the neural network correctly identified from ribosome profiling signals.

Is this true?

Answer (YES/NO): YES